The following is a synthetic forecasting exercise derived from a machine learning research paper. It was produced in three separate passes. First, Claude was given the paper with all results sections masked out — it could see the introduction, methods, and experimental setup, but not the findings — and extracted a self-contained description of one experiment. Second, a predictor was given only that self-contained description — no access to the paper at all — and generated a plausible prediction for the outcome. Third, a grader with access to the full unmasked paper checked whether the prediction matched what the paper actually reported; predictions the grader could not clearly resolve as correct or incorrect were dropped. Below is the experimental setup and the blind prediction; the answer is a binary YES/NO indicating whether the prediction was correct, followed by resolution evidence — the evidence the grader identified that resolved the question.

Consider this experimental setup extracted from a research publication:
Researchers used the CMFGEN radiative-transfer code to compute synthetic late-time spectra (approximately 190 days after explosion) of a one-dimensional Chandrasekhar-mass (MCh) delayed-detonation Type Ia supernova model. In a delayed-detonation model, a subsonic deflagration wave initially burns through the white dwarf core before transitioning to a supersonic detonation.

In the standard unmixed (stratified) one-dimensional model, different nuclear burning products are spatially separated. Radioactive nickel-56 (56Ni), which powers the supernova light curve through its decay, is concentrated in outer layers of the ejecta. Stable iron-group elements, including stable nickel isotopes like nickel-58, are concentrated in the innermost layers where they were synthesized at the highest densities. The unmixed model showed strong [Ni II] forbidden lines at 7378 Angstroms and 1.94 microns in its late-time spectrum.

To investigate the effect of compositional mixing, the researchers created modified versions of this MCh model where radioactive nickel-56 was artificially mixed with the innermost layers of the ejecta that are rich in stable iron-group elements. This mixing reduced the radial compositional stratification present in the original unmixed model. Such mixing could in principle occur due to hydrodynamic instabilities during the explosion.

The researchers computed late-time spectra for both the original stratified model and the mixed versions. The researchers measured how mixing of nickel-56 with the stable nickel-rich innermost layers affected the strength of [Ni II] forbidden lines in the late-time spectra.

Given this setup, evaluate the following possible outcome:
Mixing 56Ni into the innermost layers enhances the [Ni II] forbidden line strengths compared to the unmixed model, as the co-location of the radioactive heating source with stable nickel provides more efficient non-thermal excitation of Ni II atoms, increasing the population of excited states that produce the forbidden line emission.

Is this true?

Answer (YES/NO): NO